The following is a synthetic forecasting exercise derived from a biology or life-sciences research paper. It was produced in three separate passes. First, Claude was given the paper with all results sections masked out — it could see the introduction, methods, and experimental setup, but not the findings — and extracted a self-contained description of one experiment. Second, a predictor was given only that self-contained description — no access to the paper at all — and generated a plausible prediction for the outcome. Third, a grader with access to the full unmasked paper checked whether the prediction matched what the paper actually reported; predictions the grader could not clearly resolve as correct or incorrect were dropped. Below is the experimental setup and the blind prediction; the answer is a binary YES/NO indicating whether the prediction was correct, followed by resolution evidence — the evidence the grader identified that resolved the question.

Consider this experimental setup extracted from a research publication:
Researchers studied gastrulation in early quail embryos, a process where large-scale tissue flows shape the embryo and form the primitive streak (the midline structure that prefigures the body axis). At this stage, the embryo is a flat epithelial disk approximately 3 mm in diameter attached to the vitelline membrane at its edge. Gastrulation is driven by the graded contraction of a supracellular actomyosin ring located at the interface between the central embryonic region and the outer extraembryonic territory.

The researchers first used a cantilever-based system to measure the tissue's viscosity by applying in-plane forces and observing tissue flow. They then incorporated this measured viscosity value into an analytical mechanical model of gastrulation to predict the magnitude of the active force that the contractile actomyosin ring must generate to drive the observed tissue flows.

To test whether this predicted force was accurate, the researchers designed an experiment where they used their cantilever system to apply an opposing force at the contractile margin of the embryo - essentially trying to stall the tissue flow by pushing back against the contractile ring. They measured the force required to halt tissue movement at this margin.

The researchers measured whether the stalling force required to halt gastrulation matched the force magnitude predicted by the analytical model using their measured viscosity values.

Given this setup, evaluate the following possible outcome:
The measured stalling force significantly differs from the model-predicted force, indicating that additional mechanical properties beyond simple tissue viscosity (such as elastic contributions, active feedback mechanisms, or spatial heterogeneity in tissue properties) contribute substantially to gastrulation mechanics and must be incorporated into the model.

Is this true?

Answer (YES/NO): NO